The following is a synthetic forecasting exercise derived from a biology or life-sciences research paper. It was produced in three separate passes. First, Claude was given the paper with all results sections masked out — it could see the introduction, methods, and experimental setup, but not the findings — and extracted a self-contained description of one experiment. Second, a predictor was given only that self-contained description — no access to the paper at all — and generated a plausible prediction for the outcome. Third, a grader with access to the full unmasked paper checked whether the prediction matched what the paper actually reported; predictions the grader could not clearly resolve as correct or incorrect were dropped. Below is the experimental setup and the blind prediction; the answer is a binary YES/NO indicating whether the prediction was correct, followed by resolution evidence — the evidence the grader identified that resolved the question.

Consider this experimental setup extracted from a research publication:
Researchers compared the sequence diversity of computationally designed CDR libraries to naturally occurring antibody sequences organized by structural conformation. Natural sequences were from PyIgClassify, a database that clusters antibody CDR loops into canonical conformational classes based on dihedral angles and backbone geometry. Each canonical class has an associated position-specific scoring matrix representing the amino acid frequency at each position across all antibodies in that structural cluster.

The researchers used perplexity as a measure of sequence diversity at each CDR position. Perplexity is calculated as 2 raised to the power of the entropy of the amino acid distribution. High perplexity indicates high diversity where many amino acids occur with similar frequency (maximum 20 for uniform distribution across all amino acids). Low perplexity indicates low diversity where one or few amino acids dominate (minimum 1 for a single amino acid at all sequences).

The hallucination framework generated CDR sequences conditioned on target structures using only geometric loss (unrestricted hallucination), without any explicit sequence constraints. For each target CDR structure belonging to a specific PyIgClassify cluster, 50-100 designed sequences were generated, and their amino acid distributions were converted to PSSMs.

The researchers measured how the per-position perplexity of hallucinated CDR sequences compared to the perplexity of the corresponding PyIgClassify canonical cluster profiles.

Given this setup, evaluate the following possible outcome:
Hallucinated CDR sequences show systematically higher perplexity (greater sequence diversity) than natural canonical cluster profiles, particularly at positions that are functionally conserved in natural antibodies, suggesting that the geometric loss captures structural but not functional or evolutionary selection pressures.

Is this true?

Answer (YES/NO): NO